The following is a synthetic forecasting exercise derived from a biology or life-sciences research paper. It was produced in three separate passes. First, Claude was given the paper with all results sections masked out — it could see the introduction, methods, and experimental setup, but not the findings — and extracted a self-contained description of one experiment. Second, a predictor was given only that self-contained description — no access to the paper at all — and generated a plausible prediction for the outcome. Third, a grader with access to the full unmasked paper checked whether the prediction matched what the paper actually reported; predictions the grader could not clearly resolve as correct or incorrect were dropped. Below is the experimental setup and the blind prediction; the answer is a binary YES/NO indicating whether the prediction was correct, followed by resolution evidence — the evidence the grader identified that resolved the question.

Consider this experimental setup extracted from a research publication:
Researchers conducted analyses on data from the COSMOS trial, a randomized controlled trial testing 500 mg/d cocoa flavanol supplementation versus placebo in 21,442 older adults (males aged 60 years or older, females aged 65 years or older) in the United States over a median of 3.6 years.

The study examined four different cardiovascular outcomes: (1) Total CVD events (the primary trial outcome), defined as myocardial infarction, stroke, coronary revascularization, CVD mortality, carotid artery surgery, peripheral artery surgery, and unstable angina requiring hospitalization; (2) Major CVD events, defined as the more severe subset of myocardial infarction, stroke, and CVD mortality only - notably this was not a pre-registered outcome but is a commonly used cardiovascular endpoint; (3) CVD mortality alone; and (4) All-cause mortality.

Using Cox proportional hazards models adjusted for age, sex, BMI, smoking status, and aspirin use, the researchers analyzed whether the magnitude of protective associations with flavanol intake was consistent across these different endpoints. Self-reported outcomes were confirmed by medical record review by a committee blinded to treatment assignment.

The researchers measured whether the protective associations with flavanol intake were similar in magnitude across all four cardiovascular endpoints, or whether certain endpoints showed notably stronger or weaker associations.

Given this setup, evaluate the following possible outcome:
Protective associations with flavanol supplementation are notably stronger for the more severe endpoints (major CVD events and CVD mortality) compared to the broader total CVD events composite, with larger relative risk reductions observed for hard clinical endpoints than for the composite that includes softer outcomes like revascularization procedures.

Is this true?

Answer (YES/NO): YES